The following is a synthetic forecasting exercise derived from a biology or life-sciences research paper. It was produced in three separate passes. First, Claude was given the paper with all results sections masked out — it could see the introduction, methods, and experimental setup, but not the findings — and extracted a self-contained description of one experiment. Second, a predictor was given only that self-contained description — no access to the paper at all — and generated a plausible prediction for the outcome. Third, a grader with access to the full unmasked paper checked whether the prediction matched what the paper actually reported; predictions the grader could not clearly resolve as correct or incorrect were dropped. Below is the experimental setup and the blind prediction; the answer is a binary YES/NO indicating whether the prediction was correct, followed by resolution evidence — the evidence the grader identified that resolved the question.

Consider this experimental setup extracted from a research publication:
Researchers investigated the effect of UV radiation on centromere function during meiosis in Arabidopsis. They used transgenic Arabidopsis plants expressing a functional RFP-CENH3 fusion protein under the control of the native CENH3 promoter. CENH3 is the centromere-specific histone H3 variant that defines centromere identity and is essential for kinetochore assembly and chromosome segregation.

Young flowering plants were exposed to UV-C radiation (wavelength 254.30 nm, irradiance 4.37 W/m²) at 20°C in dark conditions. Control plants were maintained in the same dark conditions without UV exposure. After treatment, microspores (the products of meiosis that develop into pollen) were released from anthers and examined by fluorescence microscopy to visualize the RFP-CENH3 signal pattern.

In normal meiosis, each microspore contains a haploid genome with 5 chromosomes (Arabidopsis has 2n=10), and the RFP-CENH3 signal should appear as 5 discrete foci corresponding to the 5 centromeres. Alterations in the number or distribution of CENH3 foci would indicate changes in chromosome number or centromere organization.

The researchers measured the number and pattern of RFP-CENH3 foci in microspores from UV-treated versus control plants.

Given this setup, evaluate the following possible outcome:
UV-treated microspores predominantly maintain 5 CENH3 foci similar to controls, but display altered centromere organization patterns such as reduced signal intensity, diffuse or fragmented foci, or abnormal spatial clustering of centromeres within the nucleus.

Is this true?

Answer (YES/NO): NO